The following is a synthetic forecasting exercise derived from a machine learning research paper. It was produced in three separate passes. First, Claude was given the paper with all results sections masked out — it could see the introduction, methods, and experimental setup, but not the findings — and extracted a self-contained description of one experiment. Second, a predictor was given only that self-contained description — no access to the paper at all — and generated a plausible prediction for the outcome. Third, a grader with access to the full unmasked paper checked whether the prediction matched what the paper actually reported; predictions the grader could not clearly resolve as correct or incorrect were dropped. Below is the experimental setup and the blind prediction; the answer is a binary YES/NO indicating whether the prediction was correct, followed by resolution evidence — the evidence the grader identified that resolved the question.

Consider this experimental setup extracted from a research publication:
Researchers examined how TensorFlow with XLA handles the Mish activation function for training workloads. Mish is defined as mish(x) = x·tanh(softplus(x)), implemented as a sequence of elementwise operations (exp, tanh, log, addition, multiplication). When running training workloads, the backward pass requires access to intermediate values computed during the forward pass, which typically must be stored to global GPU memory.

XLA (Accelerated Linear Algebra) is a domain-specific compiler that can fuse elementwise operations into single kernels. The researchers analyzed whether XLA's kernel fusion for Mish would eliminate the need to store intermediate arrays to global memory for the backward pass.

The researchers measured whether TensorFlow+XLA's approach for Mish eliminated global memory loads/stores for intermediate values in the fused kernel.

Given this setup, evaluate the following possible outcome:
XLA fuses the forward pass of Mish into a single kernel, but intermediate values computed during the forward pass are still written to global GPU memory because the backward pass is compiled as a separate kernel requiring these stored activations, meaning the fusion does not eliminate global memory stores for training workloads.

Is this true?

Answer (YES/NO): YES